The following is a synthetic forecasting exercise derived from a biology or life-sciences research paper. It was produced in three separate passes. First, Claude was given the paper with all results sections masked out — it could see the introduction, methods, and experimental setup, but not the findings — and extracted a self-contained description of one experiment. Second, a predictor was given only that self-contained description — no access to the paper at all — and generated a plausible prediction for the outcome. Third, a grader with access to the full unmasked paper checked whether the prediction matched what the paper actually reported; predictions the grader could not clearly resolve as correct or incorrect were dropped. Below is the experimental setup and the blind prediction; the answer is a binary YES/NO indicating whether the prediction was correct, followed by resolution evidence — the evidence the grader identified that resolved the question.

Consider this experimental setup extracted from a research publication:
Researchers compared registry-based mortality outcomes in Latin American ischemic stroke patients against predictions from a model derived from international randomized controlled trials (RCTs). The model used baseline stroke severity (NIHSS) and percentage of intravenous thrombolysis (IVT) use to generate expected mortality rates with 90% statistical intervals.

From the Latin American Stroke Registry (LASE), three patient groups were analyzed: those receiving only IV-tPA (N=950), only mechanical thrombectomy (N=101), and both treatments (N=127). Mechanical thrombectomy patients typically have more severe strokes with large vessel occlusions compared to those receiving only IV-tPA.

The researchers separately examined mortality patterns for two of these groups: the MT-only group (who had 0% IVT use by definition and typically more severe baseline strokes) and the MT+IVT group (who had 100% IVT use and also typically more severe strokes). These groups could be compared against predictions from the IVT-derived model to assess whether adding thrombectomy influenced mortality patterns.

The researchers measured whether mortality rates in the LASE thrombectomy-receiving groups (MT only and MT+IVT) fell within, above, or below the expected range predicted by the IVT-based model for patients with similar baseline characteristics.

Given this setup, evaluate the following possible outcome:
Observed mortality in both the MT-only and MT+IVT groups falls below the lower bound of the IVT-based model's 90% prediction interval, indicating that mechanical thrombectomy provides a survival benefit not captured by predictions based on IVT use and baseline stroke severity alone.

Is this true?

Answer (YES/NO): NO